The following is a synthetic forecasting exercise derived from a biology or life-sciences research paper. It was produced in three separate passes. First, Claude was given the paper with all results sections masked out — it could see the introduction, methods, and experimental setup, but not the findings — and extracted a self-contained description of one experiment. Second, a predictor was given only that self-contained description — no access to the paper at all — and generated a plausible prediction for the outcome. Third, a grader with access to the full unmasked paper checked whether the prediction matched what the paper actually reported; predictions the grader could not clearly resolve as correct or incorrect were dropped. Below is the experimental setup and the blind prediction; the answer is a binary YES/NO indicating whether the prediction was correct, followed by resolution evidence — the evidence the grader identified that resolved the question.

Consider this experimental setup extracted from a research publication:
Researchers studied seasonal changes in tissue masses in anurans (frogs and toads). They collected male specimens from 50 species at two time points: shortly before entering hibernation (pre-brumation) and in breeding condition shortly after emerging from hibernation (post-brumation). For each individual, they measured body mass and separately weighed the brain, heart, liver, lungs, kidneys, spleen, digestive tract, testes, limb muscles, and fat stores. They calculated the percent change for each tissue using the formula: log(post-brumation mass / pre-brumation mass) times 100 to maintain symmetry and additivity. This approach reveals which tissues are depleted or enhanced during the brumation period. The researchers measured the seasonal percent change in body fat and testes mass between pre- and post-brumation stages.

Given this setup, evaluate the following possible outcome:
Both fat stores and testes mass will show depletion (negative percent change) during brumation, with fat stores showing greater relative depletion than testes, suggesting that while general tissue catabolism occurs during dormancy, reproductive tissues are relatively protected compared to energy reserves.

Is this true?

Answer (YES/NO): NO